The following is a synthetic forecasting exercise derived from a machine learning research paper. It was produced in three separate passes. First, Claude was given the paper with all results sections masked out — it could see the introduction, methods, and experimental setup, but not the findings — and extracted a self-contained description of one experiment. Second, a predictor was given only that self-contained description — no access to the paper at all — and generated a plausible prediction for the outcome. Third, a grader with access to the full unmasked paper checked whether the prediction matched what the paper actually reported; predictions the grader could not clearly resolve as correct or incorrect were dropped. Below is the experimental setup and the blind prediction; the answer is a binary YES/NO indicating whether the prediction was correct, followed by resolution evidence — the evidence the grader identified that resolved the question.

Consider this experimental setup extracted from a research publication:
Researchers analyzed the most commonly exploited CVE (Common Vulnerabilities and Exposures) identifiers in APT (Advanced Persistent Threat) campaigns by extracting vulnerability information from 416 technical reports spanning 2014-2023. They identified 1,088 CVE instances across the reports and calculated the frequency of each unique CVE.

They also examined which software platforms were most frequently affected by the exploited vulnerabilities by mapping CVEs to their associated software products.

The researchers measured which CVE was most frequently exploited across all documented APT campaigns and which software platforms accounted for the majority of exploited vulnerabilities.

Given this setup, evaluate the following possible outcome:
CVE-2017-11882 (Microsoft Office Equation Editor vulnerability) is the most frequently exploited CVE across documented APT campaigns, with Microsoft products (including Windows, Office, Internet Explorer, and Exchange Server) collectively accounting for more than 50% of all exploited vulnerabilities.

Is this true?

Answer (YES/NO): NO